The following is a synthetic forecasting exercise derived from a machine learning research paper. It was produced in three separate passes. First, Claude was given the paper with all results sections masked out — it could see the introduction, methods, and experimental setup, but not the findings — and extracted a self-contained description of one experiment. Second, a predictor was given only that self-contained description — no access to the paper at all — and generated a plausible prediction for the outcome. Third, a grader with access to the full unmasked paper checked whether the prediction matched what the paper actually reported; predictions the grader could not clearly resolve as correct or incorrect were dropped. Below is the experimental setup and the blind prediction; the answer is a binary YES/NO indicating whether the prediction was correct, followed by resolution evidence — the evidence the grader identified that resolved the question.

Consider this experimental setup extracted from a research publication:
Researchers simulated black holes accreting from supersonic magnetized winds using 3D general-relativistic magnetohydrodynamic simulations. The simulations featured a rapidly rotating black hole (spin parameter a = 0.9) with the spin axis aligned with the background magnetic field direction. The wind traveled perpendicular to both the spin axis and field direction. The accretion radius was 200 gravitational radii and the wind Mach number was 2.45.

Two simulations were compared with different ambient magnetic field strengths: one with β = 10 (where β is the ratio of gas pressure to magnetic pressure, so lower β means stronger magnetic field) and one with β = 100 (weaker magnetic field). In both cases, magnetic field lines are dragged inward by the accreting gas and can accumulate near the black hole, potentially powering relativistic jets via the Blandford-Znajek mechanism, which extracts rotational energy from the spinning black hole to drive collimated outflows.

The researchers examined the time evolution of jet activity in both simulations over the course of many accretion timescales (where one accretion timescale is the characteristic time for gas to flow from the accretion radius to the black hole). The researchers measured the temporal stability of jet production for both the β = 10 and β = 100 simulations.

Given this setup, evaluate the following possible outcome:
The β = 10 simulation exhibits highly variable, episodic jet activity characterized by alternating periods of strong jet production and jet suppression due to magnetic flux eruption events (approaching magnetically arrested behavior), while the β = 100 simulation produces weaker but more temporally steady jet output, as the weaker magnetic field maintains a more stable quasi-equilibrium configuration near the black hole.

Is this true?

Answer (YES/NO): NO